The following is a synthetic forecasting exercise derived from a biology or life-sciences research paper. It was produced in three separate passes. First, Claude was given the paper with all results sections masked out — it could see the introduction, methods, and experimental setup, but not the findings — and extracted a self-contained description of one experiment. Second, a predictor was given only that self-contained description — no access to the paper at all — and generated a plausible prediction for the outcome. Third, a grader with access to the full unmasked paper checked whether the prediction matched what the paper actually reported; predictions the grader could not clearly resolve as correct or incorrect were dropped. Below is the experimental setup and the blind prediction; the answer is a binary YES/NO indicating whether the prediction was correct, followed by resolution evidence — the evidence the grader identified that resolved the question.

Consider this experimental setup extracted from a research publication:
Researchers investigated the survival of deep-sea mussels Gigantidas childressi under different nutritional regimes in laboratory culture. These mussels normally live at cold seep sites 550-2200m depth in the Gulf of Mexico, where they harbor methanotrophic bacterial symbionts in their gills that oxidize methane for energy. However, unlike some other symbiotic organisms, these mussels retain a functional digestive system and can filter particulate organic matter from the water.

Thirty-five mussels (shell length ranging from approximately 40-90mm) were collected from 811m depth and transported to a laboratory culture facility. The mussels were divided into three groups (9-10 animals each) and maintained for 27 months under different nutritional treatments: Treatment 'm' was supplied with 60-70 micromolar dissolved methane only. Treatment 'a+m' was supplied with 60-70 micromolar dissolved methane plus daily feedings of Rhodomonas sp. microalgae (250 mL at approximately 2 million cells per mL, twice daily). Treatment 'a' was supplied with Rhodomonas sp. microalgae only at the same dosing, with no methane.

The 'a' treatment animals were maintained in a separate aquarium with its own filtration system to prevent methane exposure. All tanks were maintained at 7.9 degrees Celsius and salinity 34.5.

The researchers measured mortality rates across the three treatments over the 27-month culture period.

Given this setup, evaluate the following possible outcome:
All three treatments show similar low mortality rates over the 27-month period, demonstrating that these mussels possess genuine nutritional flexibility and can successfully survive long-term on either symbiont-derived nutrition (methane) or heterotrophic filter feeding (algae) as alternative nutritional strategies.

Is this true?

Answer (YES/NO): NO